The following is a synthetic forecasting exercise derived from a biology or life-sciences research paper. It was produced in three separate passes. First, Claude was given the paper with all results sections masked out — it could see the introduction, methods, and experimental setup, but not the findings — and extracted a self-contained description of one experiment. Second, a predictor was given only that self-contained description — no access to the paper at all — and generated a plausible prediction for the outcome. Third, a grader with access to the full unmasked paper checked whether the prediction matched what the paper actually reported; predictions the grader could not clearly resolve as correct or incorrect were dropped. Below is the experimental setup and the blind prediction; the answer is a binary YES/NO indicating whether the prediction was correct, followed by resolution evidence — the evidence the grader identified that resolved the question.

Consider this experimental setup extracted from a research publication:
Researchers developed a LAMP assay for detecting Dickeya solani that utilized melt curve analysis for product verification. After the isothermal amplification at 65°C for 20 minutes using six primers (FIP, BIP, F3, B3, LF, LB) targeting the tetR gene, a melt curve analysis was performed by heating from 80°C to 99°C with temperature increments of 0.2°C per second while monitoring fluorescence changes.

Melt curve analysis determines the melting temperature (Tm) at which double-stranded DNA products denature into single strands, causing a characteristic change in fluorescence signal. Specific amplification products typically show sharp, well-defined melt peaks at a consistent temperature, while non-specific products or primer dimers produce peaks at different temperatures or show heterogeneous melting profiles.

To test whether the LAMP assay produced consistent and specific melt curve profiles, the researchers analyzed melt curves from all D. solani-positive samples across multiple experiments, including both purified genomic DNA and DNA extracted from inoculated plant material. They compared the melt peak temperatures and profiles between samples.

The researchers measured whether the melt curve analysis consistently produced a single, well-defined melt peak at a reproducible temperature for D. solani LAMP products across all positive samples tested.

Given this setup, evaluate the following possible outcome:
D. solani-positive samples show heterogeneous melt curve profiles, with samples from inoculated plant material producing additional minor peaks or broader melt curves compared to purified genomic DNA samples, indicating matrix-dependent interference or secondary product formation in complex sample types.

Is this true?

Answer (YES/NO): NO